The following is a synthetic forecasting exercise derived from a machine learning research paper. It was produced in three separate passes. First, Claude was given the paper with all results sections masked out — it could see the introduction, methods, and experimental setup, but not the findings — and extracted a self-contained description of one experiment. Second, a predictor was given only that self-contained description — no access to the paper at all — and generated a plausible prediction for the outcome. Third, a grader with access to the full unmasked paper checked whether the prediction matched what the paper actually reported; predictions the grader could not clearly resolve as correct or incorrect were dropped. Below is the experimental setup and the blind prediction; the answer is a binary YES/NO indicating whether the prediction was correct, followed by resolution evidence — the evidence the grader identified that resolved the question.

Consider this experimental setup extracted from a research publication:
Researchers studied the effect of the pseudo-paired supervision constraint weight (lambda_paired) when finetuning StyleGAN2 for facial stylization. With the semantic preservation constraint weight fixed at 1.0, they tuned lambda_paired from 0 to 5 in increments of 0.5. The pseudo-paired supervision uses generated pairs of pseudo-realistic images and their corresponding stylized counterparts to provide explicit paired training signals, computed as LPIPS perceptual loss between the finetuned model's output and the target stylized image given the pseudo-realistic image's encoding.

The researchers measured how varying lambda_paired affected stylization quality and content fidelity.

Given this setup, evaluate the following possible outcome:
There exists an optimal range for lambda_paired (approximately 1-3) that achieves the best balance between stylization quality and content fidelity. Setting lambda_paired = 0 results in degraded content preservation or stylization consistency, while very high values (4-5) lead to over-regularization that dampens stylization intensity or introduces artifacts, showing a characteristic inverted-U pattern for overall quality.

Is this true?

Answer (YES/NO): NO